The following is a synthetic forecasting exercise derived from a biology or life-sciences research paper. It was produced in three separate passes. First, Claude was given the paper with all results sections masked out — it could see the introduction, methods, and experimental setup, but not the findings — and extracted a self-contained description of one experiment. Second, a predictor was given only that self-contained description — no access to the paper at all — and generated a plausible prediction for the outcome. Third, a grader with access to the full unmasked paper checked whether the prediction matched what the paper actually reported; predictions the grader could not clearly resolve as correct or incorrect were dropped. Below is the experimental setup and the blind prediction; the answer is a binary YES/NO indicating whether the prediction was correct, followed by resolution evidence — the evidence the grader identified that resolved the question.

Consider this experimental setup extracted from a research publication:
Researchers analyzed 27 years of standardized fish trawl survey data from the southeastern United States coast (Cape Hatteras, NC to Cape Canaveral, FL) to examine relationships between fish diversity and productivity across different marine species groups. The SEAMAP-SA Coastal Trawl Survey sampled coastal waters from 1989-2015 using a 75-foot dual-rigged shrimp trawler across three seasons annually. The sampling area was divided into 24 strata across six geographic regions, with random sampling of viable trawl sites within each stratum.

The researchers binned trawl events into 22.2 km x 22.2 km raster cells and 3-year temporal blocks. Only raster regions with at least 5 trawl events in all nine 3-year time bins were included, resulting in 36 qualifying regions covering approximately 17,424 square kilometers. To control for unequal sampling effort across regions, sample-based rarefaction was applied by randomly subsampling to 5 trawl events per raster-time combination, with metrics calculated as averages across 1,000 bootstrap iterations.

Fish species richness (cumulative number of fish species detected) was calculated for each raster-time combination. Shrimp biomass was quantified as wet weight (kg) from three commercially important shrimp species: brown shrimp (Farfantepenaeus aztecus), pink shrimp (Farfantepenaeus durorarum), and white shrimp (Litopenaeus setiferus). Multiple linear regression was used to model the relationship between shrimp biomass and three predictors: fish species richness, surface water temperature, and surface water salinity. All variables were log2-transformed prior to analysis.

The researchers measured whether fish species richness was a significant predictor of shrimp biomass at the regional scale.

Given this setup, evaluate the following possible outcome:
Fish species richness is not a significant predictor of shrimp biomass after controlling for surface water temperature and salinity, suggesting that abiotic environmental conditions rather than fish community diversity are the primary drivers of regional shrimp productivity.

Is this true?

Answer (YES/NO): NO